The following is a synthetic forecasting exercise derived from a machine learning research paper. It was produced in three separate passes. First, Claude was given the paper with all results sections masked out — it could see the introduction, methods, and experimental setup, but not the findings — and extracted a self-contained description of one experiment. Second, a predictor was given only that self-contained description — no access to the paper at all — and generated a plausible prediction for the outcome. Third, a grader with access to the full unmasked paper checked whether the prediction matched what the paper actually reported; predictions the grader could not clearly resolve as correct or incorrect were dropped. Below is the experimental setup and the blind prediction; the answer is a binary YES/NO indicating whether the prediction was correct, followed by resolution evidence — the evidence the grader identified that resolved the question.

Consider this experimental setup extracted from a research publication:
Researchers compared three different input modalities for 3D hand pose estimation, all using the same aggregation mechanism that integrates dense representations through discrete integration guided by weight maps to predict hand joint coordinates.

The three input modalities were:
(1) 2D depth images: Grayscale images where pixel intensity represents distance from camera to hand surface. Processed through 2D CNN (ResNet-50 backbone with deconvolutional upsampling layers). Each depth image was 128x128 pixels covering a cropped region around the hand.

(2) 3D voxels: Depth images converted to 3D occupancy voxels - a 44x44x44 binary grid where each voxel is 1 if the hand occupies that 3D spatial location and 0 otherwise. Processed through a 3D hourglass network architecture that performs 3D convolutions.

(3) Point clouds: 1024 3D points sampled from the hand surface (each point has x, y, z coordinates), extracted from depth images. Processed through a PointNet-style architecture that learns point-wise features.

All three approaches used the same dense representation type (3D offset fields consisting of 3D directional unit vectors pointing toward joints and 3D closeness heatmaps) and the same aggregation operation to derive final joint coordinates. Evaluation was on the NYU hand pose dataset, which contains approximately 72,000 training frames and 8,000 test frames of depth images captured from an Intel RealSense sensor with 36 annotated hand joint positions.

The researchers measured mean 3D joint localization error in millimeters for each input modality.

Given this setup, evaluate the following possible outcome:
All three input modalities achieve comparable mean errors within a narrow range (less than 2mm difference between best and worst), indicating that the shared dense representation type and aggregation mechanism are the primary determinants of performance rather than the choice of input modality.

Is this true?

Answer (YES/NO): NO